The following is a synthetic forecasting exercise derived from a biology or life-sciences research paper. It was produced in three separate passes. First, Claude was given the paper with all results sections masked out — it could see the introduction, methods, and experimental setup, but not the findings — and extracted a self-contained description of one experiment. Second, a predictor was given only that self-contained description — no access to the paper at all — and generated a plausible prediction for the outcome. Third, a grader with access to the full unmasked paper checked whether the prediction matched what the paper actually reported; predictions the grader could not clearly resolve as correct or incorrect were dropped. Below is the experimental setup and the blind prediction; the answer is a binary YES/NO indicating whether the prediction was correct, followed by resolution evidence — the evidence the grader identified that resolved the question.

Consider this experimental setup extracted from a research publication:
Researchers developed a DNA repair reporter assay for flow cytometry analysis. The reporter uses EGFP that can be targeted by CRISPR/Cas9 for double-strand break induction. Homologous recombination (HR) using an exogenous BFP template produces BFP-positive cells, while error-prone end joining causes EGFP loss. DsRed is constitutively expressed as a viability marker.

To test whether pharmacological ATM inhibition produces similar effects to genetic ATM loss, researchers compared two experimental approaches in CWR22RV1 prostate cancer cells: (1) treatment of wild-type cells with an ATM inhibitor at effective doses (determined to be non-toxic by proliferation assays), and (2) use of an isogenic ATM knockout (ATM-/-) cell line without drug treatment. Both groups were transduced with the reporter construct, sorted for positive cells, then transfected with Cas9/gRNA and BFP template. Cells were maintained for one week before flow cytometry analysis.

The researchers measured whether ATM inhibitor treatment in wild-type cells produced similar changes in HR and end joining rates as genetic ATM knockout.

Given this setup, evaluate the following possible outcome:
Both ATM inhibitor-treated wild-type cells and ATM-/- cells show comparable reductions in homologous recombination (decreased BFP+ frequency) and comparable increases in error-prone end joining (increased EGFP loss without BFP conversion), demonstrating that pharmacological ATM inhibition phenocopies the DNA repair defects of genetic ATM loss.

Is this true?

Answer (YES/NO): YES